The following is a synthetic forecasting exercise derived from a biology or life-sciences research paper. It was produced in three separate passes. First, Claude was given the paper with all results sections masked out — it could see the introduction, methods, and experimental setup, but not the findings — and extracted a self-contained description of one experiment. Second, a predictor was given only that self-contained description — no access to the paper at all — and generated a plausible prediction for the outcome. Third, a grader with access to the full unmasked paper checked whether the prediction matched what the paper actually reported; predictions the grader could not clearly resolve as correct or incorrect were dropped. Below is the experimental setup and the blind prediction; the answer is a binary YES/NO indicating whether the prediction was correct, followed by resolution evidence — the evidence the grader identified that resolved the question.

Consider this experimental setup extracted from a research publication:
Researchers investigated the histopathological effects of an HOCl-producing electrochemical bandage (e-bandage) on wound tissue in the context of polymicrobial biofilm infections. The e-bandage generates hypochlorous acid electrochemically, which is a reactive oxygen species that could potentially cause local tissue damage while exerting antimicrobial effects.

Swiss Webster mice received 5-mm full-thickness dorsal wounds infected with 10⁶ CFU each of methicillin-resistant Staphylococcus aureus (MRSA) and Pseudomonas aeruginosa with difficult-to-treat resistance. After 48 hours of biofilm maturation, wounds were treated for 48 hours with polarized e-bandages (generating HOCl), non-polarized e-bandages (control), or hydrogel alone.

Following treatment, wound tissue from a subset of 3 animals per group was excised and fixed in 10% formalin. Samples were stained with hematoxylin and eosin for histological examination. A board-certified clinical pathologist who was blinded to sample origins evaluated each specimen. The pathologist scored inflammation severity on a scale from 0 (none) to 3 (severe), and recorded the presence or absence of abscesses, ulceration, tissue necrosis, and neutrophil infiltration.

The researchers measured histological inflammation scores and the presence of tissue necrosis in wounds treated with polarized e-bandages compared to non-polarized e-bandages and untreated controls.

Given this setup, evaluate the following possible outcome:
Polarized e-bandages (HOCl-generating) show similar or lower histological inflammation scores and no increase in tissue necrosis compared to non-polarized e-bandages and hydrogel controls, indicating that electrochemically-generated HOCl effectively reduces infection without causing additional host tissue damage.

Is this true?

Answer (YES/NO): YES